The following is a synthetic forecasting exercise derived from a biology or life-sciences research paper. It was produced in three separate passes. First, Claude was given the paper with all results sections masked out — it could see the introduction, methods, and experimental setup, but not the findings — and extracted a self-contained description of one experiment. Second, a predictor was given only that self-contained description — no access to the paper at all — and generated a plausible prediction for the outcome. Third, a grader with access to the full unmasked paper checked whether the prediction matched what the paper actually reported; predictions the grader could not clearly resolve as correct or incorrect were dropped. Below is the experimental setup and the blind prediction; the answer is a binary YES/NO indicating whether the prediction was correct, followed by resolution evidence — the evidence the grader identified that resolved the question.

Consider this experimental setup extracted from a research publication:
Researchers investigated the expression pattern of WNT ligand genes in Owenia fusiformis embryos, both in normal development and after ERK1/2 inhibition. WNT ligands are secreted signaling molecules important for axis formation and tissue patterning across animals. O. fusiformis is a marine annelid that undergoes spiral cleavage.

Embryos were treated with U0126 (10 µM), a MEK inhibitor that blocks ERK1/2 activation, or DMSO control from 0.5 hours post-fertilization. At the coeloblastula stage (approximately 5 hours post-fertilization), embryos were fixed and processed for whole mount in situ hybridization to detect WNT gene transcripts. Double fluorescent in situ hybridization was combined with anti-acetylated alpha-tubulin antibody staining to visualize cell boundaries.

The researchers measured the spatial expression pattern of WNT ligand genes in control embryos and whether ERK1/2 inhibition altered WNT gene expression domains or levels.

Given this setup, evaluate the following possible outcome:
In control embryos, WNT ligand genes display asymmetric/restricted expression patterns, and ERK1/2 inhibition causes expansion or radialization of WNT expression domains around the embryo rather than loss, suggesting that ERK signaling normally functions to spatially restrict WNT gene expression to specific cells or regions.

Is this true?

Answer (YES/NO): NO